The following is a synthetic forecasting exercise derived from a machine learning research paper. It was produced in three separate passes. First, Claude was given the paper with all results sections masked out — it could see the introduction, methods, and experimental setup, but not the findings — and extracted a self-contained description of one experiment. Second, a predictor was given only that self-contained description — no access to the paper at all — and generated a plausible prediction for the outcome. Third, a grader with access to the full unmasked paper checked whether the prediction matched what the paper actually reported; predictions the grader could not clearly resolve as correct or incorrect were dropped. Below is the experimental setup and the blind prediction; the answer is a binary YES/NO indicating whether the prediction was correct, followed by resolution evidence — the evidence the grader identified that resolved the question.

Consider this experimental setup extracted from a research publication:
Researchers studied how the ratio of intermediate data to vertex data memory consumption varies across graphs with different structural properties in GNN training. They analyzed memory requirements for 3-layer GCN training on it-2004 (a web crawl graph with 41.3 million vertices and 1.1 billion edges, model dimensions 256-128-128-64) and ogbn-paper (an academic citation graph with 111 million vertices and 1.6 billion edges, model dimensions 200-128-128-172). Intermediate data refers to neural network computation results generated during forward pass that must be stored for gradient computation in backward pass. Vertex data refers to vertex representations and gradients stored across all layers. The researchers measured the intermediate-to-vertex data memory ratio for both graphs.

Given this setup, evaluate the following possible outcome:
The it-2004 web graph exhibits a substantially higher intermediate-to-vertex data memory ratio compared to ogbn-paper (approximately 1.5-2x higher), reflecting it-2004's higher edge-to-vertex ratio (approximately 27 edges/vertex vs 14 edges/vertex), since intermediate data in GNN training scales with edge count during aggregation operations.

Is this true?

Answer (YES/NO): NO